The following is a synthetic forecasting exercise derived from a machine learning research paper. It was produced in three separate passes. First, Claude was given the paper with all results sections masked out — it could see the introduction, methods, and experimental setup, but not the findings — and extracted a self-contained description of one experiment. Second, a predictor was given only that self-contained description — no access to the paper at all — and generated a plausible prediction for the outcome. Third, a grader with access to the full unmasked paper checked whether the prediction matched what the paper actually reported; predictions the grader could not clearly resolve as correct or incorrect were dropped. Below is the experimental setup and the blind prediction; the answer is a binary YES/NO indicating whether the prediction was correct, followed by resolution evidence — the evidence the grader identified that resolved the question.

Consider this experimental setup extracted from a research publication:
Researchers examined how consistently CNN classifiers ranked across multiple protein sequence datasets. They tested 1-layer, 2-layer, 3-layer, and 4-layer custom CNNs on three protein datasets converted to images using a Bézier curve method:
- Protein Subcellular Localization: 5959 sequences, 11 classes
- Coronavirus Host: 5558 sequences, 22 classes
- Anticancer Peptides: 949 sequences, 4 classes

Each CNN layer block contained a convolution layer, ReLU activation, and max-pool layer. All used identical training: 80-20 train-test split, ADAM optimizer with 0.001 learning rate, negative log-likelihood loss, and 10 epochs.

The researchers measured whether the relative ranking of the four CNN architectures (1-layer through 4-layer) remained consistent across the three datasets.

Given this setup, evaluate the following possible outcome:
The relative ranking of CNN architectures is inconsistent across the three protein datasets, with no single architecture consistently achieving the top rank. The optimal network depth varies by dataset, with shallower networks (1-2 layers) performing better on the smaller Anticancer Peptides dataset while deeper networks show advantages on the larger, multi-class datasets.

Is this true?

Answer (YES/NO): NO